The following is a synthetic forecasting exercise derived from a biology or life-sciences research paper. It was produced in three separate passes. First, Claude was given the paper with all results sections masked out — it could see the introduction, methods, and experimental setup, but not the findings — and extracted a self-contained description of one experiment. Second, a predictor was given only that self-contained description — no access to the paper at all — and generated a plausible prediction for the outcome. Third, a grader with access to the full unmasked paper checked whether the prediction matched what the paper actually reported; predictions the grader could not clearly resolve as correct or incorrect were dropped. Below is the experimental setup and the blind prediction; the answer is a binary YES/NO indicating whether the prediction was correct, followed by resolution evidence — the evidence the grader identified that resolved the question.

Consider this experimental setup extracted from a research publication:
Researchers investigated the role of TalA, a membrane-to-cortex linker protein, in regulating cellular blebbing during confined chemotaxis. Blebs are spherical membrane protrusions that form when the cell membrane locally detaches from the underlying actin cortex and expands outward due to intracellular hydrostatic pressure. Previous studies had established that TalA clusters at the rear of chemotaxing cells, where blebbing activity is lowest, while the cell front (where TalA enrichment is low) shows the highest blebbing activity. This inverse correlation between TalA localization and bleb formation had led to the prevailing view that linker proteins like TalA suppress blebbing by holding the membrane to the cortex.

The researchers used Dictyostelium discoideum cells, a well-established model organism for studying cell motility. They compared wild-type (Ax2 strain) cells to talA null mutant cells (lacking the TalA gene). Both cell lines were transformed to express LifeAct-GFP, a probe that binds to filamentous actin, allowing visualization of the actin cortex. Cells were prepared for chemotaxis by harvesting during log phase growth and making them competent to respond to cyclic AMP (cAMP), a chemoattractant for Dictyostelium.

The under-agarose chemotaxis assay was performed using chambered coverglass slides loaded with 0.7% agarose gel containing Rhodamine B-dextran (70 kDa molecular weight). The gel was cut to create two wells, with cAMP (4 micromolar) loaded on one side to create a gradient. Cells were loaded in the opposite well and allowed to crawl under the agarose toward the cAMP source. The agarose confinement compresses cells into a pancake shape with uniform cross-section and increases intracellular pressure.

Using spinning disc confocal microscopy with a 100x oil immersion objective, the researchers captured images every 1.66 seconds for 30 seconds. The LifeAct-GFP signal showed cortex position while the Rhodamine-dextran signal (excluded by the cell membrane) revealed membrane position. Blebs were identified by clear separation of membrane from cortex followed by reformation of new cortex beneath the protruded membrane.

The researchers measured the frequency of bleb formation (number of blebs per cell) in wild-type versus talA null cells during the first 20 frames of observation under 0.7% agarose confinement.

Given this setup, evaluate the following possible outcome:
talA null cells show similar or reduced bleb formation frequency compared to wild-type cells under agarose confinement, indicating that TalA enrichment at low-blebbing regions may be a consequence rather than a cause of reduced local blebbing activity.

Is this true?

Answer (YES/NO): YES